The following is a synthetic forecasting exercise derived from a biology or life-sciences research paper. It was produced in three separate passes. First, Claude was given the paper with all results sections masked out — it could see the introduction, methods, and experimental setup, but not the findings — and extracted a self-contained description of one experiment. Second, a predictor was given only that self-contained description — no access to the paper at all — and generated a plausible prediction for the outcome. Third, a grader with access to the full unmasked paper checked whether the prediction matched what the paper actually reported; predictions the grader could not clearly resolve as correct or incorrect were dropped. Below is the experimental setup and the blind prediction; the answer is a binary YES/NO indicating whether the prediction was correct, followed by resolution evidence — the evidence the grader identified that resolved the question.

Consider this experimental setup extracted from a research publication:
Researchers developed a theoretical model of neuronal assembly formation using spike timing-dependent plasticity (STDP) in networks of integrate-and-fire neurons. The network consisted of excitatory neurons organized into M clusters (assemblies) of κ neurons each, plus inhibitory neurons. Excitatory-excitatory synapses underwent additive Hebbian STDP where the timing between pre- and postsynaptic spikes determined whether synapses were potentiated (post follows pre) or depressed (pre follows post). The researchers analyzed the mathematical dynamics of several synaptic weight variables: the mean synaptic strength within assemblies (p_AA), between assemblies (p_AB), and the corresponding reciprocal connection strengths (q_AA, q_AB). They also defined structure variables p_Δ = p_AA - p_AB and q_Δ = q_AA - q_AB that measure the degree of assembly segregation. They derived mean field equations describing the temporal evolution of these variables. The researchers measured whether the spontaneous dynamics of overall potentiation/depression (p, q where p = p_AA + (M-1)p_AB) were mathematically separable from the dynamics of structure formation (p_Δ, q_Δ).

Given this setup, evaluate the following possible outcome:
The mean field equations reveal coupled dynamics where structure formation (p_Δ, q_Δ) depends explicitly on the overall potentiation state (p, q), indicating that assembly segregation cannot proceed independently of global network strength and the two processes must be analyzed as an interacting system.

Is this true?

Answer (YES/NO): NO